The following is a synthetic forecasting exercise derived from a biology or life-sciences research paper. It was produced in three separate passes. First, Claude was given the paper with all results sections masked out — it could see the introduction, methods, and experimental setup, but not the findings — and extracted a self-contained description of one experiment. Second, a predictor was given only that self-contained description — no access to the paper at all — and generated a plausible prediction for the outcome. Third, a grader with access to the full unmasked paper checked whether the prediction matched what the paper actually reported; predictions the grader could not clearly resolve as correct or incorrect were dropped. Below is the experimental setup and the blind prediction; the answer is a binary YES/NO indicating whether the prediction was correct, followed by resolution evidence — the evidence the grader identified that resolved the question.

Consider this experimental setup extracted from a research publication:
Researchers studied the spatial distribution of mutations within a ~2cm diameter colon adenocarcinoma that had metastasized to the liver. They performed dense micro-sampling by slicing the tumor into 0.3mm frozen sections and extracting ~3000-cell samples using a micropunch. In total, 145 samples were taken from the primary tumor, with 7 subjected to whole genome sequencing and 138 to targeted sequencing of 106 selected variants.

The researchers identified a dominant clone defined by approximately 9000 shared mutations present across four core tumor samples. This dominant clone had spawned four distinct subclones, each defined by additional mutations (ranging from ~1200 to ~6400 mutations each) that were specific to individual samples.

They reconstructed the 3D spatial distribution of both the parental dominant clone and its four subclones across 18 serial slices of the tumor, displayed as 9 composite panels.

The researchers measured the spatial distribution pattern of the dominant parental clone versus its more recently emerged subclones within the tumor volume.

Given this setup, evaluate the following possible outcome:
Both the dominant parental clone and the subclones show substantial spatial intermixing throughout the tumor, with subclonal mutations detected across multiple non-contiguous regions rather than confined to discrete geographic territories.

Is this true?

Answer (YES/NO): NO